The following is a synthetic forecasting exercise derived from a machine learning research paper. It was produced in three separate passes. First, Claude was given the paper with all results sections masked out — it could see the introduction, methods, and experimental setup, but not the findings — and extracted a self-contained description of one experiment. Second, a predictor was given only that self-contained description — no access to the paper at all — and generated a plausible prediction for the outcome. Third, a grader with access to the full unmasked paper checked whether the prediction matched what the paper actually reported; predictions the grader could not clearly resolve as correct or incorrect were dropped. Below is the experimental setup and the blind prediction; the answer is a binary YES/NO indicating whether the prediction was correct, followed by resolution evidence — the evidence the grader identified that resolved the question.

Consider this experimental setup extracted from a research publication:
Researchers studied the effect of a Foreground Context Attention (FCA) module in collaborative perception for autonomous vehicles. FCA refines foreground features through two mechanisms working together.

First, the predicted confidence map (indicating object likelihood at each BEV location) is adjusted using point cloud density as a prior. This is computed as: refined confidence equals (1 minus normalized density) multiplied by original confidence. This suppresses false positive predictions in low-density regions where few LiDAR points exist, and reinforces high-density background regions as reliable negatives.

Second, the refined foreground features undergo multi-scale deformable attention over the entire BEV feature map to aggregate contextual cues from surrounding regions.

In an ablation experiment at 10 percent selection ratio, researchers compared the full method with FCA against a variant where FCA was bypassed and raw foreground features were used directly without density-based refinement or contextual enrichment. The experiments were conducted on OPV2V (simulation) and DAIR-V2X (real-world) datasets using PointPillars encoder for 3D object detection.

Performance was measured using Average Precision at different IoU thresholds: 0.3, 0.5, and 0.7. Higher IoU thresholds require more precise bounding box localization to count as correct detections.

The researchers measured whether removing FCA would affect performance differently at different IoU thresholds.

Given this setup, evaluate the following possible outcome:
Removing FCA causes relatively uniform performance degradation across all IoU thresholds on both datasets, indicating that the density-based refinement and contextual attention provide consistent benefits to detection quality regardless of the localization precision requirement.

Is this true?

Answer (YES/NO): NO